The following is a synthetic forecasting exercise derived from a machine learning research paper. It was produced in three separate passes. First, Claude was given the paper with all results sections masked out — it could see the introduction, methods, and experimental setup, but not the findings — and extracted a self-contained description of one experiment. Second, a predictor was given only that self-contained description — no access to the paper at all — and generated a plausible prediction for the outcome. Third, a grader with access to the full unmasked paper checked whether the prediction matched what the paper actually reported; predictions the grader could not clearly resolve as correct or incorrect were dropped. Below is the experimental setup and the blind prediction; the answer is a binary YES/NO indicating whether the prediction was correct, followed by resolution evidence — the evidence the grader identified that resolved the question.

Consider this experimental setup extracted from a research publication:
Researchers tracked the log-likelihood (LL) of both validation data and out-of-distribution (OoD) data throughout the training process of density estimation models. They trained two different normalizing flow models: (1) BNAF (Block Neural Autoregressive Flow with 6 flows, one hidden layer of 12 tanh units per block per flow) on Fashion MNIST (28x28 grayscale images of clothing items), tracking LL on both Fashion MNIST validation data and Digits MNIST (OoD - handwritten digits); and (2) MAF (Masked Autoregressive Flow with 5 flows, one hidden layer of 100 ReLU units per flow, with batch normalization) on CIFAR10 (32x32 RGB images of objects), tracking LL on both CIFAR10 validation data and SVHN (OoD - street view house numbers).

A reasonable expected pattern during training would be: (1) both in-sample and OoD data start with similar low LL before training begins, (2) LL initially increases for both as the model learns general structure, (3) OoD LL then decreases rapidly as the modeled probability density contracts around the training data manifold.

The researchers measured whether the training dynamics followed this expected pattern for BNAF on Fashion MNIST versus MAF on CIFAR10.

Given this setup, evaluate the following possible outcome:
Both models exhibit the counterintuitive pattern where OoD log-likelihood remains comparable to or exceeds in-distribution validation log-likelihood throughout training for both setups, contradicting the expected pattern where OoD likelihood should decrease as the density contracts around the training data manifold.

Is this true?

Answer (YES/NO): NO